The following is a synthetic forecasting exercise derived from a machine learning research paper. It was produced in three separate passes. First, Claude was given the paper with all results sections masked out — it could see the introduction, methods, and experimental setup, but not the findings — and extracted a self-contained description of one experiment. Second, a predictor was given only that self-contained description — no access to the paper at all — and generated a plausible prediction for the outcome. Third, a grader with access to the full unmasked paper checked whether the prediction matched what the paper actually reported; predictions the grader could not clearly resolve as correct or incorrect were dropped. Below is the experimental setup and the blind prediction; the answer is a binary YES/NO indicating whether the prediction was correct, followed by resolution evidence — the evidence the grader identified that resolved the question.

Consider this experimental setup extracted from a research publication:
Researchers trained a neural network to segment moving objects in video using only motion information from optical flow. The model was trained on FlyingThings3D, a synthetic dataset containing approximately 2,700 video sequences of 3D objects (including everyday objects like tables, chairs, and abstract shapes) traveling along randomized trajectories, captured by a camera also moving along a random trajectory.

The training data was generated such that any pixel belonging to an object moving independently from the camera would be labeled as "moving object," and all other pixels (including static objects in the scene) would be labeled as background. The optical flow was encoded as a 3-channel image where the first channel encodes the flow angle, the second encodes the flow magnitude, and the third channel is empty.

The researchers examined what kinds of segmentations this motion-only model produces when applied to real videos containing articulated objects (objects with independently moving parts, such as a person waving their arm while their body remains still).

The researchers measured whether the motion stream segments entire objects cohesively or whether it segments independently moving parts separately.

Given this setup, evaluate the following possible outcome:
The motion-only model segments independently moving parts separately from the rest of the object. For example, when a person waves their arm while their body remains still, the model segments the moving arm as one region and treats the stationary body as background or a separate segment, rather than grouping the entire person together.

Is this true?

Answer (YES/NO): YES